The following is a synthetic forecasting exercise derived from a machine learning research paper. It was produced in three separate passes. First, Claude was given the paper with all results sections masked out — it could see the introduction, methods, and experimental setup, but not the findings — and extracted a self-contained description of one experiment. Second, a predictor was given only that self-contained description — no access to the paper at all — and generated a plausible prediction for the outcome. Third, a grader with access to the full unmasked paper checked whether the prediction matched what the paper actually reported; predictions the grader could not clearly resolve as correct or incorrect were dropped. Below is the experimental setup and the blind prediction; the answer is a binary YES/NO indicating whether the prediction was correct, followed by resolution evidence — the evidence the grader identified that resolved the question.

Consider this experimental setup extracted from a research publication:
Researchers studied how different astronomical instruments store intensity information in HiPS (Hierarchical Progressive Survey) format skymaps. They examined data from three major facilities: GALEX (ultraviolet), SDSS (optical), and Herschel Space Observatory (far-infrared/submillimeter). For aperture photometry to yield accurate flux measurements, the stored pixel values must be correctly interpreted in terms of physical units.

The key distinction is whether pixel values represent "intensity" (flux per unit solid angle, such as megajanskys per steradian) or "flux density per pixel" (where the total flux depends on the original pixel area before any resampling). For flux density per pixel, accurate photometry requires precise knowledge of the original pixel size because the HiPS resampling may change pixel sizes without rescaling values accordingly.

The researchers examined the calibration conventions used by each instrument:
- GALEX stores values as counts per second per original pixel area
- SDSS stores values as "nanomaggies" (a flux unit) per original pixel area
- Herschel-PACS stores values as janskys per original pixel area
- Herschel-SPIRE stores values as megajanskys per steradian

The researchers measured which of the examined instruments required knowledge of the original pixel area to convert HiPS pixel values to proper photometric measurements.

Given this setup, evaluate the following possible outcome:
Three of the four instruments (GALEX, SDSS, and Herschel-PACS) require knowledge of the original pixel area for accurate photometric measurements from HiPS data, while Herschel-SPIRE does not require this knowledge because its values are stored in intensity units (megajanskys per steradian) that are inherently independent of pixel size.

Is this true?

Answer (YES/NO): YES